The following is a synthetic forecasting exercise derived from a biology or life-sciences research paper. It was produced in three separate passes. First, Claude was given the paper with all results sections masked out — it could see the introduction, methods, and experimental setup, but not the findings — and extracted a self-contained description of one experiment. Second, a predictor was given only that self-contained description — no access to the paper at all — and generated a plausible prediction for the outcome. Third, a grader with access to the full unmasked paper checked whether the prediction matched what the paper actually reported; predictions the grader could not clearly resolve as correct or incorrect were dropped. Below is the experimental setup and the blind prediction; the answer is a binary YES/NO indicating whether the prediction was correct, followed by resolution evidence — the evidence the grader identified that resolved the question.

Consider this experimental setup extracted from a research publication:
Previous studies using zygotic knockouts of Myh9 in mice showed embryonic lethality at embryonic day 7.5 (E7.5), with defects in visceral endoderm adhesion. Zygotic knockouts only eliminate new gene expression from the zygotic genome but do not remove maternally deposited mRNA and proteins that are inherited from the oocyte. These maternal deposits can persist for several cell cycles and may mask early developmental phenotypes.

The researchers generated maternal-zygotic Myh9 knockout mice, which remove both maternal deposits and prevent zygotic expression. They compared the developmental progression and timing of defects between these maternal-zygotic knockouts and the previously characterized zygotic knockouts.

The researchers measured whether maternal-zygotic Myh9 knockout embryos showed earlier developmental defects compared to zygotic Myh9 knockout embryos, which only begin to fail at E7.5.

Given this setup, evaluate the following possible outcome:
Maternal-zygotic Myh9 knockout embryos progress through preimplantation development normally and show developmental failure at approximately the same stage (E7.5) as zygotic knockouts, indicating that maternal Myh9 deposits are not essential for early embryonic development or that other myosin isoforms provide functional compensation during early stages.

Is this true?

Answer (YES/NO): NO